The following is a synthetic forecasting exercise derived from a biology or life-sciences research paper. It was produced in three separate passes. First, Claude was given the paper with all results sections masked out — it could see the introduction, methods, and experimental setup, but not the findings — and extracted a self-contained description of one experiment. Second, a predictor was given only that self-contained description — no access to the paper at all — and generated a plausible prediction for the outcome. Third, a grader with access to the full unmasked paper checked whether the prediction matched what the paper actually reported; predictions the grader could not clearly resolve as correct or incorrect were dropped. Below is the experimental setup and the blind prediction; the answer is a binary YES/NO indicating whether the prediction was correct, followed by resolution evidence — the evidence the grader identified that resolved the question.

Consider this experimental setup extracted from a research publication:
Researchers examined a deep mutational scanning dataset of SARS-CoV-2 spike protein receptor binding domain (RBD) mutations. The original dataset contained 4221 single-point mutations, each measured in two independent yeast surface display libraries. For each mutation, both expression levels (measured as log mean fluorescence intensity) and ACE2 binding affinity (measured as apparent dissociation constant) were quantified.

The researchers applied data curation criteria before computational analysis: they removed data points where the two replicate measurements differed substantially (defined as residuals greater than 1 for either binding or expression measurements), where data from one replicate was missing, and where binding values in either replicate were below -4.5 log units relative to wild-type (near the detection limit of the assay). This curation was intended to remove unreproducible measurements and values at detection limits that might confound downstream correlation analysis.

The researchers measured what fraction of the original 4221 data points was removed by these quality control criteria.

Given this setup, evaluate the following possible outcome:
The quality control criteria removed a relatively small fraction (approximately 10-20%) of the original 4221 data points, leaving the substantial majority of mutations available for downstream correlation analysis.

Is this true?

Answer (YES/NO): YES